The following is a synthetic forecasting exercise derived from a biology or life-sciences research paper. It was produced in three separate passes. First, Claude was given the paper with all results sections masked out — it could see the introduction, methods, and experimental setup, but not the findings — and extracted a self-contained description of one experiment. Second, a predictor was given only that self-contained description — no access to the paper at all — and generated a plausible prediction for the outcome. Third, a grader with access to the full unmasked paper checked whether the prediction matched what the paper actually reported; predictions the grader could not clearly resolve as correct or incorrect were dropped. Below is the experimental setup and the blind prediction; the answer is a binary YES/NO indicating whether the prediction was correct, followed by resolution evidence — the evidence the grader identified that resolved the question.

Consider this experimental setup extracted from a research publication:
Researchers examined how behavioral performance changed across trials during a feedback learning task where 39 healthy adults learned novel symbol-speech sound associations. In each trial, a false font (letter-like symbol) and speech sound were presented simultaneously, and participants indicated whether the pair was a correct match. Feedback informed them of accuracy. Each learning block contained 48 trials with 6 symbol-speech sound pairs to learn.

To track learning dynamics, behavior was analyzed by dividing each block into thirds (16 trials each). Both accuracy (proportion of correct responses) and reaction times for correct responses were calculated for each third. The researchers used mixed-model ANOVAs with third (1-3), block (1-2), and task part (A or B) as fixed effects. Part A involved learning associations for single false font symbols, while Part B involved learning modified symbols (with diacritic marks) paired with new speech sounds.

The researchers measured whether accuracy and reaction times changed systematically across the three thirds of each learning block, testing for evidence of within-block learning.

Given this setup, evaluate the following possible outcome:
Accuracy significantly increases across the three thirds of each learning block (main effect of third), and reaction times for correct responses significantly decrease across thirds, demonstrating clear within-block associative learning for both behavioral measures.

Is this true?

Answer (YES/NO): YES